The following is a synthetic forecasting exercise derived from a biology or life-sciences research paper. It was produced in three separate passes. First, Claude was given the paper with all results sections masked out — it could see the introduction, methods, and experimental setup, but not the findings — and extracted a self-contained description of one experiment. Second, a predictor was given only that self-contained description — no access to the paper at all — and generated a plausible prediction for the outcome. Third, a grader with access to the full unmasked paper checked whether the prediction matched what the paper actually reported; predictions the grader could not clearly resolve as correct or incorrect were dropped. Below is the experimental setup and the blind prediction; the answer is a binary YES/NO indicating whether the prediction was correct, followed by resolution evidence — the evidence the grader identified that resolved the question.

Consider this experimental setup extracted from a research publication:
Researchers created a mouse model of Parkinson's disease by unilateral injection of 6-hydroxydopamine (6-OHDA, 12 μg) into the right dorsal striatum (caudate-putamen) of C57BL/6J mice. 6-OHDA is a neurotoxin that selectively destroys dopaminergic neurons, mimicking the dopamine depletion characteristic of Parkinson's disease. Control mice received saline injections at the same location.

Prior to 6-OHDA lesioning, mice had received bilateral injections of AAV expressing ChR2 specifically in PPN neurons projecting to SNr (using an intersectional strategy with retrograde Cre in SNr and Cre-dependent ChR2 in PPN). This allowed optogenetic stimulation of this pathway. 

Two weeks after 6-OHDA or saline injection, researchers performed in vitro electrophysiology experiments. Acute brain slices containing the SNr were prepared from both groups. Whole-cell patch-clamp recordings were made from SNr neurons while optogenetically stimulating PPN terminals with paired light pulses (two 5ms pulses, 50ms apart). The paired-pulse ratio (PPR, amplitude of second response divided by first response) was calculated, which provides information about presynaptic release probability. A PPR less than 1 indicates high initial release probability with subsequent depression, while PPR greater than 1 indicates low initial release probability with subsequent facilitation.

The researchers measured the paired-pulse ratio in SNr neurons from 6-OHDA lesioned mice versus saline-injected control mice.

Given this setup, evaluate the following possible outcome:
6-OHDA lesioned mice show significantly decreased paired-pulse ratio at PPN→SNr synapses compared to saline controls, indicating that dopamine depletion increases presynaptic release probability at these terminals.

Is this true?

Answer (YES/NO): NO